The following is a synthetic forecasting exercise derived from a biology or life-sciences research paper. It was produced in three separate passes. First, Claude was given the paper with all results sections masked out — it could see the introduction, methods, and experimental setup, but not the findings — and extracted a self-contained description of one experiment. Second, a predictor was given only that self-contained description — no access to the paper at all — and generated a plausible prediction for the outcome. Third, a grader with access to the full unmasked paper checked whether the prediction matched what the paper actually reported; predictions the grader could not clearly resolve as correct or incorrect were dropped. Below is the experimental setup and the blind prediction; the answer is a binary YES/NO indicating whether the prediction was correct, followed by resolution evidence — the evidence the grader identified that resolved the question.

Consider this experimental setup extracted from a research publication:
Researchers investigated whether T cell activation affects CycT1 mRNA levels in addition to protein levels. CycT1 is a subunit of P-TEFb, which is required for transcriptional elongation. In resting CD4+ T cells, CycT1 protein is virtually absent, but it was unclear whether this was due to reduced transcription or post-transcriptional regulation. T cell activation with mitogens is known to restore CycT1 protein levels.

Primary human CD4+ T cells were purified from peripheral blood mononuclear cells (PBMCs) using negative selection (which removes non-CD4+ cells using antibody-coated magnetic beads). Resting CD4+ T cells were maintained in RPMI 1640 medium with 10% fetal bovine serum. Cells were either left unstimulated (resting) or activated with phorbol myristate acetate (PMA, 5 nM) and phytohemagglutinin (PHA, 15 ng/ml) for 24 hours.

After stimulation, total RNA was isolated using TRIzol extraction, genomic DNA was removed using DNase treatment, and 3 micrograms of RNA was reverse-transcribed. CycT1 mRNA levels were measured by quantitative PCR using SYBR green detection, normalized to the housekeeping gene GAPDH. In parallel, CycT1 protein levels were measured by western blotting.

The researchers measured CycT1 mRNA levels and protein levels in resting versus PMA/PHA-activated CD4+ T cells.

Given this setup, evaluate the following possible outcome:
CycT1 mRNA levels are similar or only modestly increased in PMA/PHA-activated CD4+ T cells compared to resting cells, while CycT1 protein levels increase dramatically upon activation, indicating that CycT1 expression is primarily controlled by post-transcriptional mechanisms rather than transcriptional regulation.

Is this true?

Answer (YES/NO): YES